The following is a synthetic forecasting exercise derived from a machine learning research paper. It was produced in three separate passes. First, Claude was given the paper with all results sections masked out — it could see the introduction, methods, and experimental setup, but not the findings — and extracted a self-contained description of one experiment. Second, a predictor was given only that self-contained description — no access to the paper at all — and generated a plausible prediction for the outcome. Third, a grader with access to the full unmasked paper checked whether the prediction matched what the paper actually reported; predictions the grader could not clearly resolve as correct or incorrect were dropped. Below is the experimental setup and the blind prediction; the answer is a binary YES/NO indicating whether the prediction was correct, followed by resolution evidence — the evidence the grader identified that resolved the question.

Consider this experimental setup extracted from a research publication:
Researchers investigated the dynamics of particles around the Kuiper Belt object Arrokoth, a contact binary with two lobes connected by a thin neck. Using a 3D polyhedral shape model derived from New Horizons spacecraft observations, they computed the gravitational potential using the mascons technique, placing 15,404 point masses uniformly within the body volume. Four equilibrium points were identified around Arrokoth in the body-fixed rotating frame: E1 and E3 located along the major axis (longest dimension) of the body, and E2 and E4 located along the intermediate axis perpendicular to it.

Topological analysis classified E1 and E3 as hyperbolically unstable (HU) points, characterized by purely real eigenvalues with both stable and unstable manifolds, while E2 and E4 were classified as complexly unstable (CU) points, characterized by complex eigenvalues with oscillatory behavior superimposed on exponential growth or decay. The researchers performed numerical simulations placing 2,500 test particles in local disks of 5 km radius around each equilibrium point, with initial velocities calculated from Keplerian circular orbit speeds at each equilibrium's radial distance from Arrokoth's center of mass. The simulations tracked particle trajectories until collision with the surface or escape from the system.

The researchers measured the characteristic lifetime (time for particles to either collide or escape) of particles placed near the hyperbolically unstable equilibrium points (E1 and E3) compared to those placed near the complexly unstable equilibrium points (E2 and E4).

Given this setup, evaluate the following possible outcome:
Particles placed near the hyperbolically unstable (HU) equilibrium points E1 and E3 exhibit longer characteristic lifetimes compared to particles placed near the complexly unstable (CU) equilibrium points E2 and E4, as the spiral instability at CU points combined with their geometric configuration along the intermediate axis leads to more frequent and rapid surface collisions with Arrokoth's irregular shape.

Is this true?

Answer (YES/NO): NO